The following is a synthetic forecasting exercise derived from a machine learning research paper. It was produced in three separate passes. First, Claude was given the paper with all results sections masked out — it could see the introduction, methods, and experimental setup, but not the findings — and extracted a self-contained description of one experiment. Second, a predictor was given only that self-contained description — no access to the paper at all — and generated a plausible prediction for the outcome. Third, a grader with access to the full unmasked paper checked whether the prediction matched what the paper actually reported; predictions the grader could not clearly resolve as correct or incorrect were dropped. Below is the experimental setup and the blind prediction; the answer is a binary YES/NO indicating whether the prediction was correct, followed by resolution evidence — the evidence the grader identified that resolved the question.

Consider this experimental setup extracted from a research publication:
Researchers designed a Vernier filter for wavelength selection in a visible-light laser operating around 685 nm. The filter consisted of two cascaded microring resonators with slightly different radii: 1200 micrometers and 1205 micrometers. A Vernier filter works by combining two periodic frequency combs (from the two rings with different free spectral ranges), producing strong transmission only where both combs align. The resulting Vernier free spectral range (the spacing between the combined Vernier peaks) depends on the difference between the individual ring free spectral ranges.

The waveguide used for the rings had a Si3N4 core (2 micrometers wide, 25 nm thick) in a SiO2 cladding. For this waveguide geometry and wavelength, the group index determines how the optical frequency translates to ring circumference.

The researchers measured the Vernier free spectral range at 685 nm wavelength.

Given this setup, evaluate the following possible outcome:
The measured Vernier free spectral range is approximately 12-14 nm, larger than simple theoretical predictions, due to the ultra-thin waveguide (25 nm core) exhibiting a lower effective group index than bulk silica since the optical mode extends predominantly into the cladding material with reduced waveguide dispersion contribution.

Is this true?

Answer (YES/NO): NO